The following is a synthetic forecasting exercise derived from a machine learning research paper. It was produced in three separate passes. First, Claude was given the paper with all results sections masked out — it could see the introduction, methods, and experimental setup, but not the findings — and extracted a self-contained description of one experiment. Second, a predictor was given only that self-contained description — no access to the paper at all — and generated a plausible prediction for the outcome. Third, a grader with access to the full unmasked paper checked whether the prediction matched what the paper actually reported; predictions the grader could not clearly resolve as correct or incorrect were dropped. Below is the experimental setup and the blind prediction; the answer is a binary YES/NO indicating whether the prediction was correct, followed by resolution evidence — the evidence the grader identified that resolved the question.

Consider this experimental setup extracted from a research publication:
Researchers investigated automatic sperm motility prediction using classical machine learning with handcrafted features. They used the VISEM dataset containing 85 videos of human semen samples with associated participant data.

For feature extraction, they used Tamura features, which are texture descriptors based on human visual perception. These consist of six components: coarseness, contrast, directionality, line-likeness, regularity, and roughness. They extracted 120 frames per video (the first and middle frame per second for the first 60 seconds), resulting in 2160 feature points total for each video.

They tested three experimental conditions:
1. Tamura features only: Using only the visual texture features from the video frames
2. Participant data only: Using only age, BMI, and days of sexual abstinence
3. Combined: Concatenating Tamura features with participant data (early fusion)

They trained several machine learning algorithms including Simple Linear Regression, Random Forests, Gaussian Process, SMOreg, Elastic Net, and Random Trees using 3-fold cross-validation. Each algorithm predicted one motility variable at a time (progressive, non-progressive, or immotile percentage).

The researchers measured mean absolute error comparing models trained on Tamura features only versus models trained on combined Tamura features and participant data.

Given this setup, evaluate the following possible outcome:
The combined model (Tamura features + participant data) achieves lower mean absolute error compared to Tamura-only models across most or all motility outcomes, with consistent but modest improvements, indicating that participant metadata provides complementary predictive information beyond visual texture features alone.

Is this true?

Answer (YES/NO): NO